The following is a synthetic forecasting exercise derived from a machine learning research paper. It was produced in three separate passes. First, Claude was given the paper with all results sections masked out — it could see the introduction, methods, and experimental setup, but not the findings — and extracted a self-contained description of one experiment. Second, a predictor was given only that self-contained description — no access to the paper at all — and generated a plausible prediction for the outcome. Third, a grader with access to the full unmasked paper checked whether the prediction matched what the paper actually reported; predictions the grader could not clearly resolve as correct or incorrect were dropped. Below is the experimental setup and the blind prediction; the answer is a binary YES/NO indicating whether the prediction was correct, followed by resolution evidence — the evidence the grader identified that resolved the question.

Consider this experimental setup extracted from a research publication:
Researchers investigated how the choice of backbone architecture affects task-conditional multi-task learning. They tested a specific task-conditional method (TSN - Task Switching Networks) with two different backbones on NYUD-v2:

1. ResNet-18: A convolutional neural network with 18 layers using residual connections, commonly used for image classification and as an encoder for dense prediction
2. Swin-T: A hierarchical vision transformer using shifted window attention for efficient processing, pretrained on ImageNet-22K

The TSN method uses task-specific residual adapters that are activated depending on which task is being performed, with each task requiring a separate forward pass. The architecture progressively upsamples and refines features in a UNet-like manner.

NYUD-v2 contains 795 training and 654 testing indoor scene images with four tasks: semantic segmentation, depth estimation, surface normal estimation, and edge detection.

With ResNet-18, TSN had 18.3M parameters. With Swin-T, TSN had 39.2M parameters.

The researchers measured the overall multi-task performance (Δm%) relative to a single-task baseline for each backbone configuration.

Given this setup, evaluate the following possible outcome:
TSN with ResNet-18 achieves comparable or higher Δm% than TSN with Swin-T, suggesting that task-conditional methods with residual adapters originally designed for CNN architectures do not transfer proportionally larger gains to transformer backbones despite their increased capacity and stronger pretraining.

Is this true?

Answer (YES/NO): NO